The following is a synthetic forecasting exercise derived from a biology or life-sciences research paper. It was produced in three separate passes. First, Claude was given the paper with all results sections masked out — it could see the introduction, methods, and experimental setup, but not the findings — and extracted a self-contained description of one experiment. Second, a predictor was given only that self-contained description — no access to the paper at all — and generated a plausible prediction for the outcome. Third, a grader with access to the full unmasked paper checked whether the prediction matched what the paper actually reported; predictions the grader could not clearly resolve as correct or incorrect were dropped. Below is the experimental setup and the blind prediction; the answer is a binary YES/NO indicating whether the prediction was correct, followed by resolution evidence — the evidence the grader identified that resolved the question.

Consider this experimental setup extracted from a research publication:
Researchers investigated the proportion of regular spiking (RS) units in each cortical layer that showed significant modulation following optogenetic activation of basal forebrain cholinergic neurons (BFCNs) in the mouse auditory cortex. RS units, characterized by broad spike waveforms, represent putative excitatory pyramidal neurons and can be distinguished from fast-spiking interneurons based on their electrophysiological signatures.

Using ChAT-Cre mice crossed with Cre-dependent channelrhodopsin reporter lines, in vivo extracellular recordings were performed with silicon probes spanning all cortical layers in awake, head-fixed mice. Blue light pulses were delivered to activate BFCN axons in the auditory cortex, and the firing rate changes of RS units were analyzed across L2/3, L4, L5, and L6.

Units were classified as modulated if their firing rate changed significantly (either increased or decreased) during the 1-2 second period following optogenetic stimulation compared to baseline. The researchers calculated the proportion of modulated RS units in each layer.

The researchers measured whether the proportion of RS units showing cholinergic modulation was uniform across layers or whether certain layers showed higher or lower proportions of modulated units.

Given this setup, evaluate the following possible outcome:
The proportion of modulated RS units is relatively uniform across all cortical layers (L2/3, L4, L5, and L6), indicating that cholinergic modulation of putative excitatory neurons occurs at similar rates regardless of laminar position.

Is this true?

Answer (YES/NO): NO